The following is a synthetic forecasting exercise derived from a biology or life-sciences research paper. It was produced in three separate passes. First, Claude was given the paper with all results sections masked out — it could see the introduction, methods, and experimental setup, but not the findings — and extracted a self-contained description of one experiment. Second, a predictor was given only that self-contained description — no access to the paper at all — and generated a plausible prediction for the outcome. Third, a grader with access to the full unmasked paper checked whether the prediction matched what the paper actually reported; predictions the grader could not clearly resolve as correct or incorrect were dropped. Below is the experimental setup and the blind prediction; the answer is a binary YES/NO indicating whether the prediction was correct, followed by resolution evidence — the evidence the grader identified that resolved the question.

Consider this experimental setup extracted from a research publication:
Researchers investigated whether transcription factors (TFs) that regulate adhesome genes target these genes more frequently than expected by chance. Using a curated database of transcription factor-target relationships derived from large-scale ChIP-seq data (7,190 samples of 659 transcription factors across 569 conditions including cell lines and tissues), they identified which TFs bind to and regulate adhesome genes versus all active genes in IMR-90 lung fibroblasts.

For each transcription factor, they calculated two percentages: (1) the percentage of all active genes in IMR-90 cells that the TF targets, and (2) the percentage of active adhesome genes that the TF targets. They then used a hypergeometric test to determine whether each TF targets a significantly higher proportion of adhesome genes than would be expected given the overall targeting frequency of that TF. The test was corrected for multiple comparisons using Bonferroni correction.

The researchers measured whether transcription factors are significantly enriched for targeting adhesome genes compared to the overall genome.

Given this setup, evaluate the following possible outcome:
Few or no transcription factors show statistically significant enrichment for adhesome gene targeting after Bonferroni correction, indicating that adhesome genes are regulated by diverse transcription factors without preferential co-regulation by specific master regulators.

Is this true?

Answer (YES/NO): NO